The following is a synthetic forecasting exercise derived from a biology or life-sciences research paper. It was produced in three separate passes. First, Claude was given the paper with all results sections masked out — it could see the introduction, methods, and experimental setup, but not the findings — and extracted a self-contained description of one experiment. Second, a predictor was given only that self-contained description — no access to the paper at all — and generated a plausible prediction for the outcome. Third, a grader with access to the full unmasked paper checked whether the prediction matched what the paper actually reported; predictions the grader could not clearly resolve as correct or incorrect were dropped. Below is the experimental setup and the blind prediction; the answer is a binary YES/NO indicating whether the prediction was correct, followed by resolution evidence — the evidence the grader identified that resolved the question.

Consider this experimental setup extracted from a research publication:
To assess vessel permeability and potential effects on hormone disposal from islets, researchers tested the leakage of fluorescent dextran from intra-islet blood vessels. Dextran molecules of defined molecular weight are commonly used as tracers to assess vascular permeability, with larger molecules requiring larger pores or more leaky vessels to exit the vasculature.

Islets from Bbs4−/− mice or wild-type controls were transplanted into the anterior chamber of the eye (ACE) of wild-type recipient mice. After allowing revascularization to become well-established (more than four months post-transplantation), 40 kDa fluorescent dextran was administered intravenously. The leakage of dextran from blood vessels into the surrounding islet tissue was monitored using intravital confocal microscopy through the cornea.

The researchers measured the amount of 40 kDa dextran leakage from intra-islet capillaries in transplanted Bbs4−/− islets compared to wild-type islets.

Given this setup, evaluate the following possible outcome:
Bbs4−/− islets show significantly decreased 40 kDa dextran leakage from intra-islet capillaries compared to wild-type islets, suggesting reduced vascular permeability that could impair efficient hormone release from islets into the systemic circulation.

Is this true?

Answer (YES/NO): YES